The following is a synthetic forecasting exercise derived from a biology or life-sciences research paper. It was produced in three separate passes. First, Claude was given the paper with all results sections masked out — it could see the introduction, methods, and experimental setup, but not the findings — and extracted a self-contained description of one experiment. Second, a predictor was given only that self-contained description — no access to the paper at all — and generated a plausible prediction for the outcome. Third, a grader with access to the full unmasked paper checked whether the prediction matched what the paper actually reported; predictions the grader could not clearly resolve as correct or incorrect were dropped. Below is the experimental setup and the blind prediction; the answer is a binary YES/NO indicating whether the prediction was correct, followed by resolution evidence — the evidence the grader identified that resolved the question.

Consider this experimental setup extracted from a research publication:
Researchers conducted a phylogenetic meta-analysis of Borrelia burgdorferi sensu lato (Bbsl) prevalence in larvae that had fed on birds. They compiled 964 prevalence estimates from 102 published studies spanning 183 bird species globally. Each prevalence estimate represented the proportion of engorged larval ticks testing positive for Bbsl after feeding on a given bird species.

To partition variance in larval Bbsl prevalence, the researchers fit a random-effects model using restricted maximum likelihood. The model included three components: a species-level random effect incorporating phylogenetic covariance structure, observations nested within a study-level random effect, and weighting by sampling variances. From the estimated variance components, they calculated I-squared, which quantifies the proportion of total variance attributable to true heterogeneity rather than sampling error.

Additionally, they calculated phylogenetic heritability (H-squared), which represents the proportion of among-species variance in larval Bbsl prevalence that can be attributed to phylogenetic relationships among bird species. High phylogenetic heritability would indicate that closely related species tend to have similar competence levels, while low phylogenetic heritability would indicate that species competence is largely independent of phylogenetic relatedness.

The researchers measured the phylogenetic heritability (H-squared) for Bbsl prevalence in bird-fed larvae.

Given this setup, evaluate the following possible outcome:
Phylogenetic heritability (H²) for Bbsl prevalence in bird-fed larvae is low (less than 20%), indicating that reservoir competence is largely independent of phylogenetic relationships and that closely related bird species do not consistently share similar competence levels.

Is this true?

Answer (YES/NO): NO